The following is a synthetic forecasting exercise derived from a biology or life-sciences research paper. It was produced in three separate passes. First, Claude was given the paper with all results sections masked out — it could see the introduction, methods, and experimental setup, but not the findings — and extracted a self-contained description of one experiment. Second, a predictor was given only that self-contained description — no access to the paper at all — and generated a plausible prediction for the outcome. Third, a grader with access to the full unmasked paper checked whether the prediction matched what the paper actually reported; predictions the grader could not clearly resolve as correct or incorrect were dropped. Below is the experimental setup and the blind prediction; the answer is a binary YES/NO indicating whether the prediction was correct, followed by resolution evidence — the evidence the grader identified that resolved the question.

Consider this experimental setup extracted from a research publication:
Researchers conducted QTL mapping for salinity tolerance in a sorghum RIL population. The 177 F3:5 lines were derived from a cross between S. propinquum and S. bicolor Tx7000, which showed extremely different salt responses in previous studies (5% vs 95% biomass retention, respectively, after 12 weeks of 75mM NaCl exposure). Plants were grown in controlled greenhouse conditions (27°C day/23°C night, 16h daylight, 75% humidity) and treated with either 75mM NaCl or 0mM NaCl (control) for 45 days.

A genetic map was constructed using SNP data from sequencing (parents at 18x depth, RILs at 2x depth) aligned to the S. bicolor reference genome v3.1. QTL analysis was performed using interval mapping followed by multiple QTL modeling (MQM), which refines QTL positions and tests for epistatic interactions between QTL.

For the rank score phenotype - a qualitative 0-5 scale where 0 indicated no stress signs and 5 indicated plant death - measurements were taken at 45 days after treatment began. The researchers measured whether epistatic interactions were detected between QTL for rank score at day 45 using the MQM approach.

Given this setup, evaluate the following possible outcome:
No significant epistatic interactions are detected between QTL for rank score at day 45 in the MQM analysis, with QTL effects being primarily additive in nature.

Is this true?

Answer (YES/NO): YES